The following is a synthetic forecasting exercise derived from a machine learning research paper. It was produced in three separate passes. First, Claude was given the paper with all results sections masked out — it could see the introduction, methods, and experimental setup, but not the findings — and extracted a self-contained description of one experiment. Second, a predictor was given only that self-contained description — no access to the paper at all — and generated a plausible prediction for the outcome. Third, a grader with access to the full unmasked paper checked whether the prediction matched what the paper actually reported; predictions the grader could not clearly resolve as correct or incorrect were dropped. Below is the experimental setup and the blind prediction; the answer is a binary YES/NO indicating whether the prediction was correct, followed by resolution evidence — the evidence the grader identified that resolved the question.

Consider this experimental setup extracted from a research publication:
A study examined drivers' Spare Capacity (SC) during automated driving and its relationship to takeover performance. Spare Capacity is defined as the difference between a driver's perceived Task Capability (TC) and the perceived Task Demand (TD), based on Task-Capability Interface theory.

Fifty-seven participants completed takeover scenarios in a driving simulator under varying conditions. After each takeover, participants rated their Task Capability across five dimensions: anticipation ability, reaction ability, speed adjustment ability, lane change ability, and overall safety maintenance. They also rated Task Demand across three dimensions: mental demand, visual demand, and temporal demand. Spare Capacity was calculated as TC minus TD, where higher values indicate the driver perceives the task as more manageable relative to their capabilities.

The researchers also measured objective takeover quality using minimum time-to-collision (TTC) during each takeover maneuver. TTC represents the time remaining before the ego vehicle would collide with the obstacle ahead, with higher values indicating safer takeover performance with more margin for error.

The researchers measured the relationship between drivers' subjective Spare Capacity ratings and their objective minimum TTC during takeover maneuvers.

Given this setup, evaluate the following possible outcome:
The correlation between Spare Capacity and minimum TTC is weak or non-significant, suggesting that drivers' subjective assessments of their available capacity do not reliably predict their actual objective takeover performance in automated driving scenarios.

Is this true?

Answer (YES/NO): YES